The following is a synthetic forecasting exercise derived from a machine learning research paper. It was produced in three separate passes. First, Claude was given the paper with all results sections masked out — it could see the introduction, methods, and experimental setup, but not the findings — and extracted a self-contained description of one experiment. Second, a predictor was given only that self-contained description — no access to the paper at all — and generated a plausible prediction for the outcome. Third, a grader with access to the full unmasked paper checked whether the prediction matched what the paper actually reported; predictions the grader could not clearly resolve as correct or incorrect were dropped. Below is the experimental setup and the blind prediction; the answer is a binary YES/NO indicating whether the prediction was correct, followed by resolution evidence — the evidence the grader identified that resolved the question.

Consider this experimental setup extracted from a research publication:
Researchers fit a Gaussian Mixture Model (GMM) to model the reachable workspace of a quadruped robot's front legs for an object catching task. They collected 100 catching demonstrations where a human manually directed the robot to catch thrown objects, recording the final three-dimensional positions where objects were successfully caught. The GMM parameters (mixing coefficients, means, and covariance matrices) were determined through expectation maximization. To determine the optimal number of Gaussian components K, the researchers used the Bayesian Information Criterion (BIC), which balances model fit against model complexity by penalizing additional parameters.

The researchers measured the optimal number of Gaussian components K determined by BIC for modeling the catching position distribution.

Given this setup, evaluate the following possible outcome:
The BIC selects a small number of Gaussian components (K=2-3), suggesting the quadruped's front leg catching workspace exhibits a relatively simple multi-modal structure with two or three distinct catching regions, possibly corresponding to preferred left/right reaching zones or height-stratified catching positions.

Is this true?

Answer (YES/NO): NO